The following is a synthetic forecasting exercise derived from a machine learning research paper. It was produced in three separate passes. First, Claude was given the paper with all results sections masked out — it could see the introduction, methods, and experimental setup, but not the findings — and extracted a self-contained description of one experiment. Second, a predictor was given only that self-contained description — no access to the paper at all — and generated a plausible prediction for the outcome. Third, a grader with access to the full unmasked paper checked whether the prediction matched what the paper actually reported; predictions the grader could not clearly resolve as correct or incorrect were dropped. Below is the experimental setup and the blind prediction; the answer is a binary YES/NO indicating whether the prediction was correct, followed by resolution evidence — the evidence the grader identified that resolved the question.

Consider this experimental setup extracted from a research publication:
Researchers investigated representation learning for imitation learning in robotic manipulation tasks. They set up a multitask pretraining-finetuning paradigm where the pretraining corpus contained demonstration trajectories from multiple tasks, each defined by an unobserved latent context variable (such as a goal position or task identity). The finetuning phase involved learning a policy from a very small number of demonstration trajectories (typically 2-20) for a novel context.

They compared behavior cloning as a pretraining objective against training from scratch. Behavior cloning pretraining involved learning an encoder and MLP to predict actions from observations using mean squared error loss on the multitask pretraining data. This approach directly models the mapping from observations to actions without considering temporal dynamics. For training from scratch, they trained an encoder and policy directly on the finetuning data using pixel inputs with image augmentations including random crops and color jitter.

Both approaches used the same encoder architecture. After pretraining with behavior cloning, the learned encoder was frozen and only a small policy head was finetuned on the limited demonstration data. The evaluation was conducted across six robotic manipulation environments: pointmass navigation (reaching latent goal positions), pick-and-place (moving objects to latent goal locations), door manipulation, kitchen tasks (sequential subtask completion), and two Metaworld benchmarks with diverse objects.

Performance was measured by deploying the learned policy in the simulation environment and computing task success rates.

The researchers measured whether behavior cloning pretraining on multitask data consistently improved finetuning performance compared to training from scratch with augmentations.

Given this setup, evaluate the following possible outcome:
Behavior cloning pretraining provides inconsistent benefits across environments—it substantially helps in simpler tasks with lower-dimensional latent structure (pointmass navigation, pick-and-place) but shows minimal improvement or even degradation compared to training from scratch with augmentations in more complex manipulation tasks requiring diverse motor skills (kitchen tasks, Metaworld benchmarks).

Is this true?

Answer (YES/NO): NO